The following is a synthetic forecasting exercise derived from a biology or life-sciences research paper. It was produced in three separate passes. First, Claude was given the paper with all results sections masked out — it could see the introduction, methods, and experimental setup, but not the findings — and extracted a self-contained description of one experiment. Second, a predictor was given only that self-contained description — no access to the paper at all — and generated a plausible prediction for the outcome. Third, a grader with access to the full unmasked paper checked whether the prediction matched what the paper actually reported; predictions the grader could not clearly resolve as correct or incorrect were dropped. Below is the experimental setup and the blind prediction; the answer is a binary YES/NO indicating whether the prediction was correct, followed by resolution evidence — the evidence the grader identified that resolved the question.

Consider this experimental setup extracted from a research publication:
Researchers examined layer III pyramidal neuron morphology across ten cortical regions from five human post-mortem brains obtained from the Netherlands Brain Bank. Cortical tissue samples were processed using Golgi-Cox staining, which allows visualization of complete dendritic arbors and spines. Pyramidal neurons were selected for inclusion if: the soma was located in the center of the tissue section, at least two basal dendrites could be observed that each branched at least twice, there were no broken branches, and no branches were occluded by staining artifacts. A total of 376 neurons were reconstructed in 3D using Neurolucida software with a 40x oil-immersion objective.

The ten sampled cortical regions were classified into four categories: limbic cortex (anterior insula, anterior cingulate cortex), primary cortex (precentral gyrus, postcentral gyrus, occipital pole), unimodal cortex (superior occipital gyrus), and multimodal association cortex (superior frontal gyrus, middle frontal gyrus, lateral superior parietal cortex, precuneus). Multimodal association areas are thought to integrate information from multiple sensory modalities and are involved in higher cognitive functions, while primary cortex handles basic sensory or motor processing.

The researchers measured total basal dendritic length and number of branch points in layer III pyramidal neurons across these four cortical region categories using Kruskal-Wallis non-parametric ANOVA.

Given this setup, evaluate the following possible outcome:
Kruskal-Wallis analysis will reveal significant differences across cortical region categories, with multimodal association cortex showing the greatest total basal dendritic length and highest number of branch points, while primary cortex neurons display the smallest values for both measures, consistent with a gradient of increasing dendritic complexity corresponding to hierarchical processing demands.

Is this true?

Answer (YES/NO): YES